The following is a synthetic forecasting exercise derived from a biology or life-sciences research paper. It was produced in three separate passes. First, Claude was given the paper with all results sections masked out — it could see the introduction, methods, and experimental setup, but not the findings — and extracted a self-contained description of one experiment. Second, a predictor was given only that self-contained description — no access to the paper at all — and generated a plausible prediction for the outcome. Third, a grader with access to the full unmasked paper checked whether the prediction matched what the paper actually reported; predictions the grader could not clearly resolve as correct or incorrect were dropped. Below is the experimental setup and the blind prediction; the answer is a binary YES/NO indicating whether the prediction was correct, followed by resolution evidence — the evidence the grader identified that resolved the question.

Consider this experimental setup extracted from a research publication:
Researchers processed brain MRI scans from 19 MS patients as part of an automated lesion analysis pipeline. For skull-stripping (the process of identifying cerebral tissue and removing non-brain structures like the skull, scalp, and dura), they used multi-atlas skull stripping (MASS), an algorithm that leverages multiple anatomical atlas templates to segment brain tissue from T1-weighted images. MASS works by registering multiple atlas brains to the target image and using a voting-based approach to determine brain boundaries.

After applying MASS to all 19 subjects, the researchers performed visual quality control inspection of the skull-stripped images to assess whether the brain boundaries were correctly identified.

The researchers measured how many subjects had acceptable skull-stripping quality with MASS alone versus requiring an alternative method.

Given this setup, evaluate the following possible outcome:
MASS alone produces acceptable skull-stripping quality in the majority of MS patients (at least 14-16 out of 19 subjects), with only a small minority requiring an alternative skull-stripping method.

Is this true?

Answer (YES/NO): YES